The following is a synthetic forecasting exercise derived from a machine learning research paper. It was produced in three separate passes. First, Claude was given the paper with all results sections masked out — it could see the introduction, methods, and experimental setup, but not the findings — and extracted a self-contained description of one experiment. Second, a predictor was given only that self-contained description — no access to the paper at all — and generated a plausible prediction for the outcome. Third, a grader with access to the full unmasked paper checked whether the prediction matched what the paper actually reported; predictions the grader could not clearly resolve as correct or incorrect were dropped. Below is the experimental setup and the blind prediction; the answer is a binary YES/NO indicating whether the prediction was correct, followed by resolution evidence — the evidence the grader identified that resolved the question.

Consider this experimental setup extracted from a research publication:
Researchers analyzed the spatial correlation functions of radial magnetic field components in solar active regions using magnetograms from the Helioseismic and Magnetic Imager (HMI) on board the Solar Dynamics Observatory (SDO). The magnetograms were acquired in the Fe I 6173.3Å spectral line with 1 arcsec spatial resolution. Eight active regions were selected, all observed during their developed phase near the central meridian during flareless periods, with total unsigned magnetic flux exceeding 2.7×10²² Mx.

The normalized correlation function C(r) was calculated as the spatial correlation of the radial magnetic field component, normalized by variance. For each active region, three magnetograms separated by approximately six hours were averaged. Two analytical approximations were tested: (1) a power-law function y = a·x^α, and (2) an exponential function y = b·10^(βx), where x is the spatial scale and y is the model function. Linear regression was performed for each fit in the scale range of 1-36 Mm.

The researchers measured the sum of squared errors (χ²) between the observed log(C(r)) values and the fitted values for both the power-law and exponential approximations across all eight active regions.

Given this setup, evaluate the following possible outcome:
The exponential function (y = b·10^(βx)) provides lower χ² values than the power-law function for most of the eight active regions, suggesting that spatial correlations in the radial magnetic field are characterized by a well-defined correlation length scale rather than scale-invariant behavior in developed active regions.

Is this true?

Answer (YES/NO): YES